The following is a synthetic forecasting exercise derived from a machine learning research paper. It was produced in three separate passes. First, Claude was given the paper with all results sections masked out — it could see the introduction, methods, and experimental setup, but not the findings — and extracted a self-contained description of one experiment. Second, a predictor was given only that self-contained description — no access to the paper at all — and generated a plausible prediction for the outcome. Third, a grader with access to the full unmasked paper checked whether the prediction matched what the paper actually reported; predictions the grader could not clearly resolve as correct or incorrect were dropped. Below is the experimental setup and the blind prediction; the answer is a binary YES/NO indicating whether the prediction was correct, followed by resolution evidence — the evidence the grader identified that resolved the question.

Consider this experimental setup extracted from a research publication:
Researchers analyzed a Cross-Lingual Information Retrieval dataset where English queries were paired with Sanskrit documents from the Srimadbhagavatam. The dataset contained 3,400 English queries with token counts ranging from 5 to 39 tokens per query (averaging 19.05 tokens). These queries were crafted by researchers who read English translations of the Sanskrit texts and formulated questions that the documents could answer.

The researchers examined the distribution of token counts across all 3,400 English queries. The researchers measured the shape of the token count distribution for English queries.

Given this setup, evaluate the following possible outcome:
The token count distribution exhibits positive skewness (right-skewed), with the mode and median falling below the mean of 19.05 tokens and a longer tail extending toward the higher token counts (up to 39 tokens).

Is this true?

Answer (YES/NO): NO